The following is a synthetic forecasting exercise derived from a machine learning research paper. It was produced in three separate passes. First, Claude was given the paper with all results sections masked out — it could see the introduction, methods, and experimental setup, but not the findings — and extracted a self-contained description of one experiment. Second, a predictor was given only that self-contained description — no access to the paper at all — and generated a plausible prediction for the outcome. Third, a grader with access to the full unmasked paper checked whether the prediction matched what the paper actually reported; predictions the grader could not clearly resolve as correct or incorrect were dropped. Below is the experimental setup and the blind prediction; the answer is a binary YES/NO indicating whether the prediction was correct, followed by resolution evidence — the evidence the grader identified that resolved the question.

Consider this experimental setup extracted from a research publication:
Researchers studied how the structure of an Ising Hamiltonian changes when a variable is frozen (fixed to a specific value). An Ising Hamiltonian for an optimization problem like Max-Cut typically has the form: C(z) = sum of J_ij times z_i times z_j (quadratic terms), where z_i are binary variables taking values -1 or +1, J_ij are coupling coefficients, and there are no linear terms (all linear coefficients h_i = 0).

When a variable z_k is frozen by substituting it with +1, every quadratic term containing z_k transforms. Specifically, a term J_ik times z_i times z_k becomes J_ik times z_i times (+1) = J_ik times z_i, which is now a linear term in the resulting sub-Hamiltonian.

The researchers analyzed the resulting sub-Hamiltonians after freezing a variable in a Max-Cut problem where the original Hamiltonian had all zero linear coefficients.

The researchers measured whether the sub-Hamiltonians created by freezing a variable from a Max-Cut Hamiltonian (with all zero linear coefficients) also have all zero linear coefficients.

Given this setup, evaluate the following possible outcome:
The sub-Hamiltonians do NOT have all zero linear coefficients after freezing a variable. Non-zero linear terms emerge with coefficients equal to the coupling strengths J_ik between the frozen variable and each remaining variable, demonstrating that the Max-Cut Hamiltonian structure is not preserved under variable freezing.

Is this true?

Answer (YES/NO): YES